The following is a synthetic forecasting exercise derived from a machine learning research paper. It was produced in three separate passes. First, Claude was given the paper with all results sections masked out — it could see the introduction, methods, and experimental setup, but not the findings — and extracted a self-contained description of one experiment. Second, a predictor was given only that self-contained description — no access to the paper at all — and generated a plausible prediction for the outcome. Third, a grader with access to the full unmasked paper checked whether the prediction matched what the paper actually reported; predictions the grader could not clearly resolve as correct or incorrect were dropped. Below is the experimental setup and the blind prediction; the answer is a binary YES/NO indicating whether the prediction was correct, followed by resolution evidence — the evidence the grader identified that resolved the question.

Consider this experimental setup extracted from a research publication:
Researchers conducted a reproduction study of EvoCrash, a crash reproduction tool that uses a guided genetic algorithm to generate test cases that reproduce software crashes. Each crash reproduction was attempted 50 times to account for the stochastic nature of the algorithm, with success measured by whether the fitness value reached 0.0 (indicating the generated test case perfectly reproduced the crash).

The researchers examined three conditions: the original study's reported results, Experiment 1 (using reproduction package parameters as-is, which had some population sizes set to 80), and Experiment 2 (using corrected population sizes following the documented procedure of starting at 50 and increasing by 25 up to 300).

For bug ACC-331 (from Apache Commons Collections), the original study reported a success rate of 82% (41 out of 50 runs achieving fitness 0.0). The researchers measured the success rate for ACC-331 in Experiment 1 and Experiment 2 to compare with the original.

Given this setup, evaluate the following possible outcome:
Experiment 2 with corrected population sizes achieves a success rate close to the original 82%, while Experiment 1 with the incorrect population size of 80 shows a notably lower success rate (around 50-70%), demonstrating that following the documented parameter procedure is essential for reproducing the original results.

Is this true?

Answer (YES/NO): YES